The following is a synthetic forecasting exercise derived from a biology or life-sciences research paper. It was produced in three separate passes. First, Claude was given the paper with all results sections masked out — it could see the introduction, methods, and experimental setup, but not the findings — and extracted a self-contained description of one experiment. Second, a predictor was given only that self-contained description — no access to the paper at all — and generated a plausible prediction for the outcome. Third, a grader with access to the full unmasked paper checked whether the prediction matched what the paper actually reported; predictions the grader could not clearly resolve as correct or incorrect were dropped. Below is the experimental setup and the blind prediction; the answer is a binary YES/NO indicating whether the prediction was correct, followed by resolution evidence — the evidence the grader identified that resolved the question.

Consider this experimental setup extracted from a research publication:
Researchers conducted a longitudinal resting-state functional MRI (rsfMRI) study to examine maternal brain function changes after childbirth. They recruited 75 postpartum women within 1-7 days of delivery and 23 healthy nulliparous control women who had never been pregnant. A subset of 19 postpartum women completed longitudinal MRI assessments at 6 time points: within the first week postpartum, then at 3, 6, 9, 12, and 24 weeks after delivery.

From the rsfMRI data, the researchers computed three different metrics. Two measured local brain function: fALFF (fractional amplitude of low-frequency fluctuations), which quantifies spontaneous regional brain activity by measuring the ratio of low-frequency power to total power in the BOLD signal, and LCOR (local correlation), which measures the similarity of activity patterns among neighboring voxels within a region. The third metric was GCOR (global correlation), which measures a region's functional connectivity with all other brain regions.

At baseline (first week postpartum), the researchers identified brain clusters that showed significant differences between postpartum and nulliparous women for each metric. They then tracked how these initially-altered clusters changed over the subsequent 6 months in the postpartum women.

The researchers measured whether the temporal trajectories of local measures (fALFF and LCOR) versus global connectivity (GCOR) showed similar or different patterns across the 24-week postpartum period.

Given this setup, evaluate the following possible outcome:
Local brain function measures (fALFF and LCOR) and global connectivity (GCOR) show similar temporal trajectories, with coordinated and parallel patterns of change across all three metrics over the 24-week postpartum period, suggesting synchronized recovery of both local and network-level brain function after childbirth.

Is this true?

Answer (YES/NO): NO